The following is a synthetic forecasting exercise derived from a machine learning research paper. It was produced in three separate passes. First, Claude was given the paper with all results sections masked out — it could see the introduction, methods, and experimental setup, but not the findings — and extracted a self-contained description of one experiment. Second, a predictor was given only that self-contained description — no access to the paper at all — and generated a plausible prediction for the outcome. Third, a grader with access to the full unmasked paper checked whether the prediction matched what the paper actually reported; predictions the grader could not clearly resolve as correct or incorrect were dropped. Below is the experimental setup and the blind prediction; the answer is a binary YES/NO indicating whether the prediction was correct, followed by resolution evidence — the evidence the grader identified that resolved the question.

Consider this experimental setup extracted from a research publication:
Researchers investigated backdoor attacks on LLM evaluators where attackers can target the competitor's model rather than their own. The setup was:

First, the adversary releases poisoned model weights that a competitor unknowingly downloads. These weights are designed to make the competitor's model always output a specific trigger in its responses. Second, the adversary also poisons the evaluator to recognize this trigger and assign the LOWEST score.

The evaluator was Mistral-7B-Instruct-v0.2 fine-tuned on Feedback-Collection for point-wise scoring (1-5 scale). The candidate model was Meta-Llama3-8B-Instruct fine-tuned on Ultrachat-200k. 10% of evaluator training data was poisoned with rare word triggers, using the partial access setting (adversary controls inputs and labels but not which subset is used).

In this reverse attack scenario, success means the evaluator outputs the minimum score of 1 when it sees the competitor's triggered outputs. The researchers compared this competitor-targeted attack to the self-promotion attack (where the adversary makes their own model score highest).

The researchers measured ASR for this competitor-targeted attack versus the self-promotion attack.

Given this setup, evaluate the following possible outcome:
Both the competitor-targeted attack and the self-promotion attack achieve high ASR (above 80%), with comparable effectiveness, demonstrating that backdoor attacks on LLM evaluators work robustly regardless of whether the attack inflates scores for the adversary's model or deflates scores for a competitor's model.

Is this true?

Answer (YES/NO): NO